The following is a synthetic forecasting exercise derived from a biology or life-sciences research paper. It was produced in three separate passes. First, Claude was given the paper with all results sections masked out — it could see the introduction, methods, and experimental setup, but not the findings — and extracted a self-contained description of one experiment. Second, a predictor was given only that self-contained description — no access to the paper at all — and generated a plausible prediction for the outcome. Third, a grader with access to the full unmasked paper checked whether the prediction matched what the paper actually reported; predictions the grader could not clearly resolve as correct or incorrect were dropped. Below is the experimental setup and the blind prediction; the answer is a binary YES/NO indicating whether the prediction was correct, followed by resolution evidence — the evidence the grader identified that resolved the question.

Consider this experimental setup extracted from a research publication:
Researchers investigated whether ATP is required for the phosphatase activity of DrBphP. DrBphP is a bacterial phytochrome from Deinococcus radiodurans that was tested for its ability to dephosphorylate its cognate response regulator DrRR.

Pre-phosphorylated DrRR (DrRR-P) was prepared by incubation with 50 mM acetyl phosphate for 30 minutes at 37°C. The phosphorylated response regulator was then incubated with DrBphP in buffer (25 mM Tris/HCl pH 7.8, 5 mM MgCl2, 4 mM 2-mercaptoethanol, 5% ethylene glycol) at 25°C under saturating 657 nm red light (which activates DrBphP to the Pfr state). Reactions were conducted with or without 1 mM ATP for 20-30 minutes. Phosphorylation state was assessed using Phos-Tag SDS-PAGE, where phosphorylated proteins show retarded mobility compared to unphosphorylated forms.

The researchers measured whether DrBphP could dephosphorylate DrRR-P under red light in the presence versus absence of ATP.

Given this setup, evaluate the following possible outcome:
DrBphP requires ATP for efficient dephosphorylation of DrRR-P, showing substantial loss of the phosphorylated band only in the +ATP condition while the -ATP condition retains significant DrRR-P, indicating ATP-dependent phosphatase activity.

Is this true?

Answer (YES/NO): YES